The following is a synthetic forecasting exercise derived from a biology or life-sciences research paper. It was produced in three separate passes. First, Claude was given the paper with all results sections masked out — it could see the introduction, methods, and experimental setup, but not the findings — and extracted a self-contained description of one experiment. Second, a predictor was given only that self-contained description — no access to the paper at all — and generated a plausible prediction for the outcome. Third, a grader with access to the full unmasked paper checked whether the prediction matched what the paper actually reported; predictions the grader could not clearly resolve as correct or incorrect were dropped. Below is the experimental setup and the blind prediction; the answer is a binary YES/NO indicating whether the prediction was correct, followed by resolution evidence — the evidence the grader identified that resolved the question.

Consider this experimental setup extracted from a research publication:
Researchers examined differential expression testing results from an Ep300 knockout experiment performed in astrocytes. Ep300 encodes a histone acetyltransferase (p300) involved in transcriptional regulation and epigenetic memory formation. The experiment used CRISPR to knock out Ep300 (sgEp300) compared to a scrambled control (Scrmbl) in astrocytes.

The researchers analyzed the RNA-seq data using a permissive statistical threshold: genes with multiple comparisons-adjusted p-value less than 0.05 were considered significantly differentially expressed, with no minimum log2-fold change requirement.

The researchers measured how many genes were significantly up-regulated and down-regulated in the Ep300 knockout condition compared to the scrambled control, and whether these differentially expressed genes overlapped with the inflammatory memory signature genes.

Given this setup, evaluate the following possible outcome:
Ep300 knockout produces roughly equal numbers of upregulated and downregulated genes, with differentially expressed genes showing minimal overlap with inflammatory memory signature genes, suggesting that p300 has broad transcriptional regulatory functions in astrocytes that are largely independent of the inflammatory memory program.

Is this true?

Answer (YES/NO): NO